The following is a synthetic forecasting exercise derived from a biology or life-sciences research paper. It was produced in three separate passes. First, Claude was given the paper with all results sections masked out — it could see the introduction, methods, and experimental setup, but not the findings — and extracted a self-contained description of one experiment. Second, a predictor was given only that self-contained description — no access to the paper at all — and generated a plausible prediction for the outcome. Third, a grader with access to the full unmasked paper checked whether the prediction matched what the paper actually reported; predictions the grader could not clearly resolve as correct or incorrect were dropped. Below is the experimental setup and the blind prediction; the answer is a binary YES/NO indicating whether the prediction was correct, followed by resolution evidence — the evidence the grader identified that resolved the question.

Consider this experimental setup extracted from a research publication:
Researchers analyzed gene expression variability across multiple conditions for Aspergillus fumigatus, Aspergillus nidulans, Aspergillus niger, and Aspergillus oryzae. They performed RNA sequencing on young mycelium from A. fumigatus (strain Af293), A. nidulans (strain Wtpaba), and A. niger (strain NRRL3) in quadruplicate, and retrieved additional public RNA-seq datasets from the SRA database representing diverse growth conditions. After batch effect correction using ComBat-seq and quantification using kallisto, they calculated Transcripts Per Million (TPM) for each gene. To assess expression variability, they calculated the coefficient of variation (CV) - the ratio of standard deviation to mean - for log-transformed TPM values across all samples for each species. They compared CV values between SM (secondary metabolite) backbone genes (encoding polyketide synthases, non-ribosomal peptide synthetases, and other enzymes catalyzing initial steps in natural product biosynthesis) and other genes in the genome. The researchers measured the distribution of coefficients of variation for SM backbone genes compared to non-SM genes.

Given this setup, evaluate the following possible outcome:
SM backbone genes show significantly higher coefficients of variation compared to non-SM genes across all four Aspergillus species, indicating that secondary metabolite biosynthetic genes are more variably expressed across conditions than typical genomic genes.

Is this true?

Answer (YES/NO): YES